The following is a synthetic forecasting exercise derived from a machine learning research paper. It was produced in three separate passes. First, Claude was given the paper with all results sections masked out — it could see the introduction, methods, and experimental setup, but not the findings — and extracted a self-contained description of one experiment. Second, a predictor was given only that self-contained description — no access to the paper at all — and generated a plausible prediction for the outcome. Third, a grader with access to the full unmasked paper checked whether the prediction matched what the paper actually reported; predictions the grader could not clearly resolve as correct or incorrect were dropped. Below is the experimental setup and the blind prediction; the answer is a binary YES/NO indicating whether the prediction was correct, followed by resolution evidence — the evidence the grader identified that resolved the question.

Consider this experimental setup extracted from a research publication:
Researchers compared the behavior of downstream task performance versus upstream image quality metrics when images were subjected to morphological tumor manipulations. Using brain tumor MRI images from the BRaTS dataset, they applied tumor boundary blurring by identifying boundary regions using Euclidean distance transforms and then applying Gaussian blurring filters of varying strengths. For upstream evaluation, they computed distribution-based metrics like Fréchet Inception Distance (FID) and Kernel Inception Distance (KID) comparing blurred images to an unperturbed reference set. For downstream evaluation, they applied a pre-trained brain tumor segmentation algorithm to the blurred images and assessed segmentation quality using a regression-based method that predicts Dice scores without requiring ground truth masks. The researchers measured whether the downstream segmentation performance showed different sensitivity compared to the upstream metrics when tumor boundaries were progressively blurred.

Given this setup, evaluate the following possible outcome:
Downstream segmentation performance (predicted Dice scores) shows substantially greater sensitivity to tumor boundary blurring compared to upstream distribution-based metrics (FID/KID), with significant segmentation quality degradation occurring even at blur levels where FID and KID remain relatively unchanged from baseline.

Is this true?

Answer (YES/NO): YES